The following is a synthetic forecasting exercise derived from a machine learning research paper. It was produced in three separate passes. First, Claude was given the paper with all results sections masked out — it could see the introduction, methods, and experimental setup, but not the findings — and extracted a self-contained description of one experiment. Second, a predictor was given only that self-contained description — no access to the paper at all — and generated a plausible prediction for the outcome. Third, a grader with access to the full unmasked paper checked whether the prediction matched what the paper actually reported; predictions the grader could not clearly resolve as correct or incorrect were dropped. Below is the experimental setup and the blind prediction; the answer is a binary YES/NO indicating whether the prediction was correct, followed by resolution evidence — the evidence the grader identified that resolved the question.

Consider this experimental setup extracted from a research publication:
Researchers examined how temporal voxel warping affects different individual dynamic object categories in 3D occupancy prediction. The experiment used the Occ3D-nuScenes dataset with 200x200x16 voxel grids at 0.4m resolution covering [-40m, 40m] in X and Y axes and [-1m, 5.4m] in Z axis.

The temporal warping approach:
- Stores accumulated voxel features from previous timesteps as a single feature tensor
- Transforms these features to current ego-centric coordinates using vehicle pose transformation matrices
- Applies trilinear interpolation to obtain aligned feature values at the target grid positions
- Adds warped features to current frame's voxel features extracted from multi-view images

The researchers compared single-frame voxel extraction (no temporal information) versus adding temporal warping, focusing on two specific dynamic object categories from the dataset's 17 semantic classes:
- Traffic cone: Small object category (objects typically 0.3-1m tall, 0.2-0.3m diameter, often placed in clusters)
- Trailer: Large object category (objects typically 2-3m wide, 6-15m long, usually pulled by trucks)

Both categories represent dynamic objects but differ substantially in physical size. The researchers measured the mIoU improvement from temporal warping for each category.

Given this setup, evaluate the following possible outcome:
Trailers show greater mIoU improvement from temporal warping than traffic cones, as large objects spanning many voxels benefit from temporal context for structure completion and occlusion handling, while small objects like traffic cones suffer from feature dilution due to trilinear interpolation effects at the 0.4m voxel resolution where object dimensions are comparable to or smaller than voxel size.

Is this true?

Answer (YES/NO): NO